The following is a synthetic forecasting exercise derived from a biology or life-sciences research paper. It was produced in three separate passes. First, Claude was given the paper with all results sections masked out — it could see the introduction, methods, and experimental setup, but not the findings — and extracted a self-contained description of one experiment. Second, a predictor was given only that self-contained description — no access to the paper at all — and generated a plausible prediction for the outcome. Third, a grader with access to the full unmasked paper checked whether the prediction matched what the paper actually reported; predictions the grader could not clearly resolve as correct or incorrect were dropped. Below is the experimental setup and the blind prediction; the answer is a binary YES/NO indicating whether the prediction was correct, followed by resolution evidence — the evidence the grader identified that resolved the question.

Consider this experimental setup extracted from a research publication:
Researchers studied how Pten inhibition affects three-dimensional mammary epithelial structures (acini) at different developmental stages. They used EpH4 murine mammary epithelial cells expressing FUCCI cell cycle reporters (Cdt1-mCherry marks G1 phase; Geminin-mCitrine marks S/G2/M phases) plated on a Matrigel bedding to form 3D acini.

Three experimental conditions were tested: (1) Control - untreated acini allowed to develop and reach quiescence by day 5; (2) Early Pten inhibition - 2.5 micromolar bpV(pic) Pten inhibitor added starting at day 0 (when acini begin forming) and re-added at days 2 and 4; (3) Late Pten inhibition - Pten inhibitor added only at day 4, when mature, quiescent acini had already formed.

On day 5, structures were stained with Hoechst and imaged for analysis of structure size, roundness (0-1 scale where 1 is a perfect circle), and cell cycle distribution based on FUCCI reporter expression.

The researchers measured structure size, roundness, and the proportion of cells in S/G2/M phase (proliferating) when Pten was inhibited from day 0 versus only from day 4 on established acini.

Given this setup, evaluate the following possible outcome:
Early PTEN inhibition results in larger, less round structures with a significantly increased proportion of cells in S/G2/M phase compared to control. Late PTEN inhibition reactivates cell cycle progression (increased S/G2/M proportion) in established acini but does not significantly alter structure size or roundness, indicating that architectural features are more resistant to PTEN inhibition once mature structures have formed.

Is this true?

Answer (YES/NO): NO